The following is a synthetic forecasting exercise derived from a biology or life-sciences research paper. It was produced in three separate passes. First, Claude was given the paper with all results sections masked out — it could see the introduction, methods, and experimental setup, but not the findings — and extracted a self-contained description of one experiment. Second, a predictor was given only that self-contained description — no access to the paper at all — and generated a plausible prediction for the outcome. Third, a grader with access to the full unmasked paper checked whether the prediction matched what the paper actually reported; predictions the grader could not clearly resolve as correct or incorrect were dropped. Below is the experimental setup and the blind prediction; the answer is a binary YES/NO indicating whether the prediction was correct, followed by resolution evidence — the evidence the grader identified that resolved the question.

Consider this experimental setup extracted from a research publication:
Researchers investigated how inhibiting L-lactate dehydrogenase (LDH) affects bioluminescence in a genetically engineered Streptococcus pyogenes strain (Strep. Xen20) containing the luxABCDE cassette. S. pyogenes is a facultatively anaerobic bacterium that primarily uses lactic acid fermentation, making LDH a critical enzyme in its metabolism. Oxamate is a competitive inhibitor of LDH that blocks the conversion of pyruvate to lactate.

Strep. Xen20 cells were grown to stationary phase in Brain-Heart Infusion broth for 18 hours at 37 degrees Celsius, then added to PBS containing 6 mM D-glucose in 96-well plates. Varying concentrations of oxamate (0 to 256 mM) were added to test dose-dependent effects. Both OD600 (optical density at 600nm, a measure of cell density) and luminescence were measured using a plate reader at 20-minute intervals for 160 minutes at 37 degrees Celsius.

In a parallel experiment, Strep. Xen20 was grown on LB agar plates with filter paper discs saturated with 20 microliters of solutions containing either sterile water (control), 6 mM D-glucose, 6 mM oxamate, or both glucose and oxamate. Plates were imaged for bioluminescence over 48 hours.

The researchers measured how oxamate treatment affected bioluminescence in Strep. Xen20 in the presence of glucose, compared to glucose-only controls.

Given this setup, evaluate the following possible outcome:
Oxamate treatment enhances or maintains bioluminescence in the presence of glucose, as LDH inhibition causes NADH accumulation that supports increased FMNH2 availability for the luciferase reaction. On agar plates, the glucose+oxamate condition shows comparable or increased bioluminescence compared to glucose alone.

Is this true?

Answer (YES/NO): YES